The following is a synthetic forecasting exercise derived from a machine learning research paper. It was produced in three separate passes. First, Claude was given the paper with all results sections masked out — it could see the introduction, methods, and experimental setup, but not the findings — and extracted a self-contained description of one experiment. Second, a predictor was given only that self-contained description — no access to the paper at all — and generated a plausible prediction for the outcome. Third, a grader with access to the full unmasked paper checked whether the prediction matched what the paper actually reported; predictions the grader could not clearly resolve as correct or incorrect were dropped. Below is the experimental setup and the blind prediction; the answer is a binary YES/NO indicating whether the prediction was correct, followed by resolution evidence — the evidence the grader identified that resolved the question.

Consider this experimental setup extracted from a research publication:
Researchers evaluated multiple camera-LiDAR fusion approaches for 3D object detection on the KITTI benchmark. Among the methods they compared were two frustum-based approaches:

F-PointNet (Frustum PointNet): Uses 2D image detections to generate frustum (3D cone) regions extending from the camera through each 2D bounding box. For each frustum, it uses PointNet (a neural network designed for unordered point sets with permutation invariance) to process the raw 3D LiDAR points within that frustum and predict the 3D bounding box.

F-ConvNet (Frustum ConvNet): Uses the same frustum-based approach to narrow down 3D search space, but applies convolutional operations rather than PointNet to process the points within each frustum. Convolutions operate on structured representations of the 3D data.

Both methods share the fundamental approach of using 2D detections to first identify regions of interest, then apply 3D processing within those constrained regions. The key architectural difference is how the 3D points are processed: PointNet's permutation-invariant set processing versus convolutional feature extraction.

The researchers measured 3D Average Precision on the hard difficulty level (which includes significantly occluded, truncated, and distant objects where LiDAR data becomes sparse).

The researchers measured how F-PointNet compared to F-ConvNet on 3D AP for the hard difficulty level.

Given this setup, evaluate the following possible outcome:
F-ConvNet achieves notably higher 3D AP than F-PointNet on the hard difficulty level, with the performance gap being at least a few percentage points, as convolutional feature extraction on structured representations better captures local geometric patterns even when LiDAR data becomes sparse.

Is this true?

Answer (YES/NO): YES